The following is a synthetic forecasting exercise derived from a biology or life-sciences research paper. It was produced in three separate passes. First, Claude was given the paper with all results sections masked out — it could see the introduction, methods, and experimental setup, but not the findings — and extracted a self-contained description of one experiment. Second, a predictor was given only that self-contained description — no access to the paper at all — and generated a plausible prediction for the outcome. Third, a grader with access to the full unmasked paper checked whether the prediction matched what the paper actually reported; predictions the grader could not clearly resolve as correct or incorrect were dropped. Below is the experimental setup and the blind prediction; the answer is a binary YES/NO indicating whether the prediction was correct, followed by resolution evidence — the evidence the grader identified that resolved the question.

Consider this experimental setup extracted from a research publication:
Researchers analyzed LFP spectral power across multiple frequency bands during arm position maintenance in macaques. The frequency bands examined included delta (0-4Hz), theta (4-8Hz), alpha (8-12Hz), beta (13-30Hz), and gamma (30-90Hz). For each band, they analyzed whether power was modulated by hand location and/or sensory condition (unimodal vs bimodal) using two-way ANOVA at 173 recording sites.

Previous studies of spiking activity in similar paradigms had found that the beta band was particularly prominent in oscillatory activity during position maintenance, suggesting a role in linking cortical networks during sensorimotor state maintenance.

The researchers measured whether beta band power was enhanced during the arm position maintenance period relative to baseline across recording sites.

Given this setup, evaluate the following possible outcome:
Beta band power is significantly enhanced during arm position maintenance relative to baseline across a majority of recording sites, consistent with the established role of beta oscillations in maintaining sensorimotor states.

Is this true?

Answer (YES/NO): YES